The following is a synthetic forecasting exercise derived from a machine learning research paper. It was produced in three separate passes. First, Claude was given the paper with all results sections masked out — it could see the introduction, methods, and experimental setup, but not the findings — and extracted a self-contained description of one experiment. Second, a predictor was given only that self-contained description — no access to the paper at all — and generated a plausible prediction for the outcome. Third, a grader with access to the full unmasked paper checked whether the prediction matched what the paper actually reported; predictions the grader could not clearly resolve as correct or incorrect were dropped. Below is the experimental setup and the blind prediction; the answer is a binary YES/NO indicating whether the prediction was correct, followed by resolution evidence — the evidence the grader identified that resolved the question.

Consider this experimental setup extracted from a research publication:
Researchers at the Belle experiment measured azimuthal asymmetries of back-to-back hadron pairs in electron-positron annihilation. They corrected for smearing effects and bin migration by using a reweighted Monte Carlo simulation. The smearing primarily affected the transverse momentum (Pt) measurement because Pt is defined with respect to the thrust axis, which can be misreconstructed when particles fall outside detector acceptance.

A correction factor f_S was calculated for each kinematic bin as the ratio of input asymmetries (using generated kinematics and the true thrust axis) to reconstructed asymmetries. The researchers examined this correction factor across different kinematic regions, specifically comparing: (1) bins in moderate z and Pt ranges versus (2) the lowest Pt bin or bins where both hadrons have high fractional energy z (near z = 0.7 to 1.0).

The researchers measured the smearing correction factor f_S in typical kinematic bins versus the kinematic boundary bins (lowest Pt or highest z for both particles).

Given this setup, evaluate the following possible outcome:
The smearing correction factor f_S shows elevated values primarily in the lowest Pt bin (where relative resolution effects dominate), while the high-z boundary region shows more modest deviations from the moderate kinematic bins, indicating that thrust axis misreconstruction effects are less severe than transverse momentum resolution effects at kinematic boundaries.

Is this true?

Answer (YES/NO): NO